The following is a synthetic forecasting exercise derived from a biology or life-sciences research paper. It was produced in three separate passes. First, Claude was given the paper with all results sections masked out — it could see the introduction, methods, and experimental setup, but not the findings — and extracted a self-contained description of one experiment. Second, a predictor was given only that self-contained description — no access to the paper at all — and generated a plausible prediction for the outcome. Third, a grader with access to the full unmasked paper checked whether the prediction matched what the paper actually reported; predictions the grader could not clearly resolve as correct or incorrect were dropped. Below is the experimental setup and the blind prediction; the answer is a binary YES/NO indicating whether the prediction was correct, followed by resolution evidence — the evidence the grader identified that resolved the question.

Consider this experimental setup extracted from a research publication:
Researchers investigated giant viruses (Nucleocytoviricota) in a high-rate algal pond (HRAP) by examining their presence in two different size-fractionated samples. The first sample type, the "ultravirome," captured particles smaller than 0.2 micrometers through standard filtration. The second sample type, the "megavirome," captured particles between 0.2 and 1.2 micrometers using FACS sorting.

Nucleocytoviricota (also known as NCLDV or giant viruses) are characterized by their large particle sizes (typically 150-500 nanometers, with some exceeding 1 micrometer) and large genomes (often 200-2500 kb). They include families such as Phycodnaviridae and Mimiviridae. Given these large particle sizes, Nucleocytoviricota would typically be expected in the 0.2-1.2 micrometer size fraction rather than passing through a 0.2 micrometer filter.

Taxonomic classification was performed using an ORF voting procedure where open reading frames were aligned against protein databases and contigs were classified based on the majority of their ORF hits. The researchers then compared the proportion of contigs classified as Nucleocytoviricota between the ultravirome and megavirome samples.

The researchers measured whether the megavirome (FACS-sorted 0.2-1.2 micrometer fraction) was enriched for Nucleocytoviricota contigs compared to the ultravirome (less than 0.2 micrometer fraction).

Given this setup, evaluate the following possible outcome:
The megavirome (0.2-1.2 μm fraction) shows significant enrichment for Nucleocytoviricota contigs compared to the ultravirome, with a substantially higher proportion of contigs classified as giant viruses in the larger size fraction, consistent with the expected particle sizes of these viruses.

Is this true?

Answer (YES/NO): YES